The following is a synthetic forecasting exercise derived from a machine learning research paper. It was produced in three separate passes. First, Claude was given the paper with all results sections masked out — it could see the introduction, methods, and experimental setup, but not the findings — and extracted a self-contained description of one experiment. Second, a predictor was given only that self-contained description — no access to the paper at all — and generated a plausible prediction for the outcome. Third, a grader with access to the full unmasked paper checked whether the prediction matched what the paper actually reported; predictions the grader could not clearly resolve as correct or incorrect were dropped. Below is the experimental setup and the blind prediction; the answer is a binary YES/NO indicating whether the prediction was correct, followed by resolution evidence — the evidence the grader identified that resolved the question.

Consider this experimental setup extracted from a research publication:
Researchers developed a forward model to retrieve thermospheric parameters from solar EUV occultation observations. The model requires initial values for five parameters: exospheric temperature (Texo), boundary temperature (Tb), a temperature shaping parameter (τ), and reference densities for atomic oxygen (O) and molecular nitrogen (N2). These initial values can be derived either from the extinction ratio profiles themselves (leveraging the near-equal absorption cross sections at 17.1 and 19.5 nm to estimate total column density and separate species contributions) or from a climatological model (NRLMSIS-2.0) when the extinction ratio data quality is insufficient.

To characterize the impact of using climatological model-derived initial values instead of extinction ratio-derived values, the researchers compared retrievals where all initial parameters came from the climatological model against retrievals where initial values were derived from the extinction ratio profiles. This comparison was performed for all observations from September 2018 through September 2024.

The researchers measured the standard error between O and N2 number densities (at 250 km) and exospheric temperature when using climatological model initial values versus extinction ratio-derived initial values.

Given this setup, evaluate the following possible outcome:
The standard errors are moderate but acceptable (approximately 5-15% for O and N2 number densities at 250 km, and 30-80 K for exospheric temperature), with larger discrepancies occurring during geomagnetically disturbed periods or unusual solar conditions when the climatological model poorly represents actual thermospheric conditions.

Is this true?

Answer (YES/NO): NO